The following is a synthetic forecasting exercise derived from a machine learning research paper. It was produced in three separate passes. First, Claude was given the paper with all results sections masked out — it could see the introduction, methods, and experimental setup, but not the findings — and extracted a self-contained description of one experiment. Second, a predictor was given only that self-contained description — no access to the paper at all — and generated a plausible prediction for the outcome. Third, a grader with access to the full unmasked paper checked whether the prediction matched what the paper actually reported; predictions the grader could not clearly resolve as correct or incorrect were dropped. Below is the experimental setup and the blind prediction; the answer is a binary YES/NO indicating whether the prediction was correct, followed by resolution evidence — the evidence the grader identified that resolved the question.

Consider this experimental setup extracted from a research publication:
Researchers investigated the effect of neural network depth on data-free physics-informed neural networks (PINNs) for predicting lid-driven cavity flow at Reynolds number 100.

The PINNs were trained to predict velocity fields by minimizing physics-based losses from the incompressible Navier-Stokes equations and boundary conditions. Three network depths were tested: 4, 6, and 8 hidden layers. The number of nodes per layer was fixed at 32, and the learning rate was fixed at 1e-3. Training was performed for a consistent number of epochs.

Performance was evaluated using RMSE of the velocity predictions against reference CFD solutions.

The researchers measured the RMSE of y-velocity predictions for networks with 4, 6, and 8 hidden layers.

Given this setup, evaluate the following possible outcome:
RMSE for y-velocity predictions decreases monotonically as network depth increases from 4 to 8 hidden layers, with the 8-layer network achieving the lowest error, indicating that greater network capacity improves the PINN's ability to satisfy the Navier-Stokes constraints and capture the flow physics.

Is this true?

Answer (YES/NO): NO